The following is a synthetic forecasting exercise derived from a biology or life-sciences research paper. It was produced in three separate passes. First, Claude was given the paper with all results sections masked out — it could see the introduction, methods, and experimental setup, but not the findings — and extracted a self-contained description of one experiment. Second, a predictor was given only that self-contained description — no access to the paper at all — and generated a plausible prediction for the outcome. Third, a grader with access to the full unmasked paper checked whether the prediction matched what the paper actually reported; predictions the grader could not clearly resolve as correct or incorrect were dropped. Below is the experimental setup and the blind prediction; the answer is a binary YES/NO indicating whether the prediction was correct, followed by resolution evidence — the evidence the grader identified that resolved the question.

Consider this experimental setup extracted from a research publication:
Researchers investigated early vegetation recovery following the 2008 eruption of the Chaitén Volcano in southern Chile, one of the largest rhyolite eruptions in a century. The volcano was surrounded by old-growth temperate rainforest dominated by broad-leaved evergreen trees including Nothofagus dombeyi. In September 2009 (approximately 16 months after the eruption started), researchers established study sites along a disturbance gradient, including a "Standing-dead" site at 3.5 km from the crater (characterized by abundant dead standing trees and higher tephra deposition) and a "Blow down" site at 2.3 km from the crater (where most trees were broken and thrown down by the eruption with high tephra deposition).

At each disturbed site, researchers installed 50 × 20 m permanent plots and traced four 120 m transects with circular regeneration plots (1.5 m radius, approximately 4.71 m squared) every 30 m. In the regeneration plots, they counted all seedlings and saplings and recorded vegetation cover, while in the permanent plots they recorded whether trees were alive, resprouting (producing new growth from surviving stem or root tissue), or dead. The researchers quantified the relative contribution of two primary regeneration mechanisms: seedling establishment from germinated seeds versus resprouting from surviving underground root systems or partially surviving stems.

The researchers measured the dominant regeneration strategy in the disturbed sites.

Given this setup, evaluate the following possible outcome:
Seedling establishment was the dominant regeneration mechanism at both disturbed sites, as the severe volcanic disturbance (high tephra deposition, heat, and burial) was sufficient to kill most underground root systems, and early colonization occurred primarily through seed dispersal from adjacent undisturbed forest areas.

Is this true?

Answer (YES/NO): NO